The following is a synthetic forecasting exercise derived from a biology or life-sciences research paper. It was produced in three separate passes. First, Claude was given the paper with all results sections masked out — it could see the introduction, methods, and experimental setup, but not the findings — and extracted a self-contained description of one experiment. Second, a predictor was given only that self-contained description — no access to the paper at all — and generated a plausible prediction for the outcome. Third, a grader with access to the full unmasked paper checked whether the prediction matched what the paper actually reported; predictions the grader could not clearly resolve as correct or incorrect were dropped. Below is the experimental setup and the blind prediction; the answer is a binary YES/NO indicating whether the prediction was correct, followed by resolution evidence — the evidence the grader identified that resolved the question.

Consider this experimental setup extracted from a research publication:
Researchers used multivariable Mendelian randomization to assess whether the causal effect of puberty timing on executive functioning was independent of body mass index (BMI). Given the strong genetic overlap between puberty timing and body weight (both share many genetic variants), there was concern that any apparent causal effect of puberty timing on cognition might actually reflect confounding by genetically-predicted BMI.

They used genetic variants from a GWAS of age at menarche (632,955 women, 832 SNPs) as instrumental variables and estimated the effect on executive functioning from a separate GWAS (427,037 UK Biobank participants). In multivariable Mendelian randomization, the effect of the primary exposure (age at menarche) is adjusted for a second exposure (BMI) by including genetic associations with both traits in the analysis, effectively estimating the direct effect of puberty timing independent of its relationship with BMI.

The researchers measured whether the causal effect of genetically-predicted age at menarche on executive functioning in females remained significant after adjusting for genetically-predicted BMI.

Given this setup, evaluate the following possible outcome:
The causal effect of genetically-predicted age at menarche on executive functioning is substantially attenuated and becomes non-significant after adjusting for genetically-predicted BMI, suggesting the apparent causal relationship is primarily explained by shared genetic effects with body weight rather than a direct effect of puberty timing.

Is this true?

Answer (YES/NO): NO